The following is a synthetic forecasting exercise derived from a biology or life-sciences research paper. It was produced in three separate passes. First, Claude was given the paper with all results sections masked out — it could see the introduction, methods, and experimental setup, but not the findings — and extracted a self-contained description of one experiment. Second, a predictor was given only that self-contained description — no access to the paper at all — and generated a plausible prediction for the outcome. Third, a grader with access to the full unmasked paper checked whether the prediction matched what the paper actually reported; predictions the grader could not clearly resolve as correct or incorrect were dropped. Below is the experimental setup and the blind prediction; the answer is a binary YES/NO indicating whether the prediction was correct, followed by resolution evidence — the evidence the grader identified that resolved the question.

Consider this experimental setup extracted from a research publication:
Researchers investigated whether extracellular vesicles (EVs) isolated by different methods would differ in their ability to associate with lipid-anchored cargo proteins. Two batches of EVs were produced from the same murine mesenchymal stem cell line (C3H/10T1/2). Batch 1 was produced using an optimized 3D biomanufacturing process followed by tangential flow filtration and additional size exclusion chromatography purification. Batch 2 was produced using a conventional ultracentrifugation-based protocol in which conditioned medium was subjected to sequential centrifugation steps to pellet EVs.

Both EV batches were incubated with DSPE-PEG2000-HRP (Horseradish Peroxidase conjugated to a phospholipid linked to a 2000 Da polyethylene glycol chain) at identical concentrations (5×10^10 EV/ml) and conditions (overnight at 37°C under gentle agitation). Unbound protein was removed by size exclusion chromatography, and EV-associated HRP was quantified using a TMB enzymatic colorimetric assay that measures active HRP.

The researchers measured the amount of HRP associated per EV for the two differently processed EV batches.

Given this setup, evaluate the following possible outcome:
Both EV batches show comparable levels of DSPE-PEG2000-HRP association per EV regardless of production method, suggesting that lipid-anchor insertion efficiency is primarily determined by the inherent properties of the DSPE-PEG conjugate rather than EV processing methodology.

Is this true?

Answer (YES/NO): NO